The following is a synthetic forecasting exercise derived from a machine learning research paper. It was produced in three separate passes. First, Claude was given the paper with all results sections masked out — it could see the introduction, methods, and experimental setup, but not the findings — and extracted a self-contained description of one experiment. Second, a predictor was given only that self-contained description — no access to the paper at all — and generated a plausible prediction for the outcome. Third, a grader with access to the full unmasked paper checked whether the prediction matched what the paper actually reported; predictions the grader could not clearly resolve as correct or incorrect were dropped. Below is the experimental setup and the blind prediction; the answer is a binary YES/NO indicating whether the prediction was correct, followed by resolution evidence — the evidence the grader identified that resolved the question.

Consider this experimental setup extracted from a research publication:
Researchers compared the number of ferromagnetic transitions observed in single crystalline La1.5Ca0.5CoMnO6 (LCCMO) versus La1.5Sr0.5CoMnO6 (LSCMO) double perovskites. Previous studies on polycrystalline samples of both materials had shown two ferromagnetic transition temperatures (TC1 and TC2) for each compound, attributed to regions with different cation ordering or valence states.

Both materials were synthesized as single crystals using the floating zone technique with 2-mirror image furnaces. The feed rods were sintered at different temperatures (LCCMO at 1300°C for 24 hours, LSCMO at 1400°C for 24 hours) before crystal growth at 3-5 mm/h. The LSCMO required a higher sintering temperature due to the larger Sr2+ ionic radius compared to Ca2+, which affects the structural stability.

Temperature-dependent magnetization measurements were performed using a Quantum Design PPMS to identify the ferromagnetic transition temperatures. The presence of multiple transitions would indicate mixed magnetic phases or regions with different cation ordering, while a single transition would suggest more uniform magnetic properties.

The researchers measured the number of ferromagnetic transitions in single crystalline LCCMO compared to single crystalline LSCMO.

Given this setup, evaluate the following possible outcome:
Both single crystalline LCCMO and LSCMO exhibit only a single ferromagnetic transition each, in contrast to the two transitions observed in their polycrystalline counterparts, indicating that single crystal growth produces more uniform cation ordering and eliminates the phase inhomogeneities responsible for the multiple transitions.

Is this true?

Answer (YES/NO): NO